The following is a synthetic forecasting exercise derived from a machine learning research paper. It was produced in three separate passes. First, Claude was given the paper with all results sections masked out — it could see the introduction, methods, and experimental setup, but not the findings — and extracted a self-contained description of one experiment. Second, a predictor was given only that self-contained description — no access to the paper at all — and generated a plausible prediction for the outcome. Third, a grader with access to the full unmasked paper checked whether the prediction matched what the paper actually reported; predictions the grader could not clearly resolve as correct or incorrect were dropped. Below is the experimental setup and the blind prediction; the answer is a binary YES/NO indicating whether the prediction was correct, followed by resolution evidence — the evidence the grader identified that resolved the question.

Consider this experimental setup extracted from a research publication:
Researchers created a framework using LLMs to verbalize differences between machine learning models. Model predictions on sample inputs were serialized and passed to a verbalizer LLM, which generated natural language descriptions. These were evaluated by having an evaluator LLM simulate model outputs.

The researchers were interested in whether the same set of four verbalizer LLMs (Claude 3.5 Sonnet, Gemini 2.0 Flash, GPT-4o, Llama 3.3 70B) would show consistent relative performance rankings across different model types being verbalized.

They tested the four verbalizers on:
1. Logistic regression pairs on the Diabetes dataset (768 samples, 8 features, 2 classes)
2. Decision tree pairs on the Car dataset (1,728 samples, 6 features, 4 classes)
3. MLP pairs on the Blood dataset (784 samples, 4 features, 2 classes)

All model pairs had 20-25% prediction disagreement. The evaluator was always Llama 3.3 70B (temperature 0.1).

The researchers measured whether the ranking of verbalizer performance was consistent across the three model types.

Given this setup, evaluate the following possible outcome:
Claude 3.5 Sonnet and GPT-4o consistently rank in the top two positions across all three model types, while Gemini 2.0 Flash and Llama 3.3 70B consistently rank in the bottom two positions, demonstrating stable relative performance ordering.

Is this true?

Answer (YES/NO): NO